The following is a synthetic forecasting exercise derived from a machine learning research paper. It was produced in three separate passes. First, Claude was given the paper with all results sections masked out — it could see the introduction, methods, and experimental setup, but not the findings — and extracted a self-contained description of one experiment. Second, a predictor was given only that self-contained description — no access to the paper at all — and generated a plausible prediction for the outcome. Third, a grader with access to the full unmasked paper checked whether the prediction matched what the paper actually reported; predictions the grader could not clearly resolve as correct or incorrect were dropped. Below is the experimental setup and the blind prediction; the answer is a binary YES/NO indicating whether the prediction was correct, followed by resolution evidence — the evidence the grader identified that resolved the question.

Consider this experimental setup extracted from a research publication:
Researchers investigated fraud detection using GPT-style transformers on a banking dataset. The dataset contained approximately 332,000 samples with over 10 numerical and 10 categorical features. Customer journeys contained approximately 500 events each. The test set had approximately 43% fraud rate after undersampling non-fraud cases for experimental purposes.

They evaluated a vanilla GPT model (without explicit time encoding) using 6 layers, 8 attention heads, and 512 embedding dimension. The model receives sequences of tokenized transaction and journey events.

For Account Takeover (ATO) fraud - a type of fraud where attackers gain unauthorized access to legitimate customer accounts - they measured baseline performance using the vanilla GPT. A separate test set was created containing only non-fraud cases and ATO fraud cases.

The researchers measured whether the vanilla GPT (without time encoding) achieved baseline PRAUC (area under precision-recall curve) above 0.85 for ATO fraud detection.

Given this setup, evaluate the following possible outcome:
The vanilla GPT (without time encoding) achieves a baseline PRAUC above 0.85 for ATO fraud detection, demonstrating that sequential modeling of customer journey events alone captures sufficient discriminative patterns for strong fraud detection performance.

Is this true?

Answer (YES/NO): NO